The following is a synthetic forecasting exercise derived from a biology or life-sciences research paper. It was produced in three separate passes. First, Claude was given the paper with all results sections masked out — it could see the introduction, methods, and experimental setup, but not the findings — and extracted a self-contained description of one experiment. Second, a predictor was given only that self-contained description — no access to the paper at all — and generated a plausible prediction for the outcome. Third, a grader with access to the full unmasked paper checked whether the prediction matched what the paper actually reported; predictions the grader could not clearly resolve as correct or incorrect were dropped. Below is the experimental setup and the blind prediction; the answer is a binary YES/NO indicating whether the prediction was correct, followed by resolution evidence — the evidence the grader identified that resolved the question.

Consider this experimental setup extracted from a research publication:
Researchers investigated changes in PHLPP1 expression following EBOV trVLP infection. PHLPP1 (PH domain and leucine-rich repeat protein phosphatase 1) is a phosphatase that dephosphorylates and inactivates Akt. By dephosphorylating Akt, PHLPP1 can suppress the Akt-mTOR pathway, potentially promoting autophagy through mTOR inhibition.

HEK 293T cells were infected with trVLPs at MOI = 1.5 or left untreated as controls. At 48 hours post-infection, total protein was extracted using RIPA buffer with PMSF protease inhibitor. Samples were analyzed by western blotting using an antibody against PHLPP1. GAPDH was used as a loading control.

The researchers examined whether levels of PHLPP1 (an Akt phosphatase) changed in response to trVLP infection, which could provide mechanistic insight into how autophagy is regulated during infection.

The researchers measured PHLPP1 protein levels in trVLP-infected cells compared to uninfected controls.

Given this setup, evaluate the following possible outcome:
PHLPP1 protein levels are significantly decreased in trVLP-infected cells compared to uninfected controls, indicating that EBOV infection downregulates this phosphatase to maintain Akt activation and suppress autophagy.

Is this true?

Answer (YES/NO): NO